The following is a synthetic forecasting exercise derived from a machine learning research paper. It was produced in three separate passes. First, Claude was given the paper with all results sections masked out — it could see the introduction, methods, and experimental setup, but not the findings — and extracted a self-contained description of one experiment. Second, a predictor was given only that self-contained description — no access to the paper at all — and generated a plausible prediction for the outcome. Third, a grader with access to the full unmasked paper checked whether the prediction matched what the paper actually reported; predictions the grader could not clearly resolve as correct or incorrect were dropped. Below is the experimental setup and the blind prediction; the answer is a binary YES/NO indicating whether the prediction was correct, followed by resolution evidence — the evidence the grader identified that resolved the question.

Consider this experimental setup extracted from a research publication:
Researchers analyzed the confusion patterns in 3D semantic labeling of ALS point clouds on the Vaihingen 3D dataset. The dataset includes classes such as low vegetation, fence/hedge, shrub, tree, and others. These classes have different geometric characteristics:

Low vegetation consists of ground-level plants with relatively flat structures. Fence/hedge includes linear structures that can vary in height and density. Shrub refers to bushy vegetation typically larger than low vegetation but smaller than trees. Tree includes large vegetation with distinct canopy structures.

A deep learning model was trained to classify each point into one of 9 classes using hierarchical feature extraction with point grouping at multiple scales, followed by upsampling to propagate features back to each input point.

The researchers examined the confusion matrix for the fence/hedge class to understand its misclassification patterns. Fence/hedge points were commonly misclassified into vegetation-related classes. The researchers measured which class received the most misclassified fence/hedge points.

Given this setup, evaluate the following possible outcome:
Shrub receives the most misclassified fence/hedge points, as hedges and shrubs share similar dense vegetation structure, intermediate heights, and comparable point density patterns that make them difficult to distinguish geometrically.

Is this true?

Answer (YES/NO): YES